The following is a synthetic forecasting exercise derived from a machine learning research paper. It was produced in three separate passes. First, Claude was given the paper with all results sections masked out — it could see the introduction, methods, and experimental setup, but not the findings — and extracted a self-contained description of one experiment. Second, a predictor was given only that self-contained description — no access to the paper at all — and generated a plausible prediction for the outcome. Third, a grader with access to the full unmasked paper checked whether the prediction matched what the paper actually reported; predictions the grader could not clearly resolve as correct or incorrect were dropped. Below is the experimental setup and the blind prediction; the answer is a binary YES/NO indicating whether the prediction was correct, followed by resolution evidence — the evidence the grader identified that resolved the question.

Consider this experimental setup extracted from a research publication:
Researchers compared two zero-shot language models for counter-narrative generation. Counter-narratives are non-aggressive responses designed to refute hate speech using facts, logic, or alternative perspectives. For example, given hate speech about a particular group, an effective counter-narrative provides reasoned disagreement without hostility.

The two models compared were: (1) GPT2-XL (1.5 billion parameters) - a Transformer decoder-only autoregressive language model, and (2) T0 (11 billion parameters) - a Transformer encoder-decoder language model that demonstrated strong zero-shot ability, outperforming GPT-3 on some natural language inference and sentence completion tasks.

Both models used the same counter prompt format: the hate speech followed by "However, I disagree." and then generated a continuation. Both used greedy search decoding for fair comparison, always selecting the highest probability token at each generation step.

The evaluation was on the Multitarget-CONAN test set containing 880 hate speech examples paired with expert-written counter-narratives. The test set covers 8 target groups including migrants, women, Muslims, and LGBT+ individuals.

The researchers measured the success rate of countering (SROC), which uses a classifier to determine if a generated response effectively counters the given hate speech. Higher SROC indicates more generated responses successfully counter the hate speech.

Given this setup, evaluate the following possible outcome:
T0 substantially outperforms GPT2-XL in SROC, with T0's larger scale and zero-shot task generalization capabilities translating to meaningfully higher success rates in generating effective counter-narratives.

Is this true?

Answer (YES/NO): NO